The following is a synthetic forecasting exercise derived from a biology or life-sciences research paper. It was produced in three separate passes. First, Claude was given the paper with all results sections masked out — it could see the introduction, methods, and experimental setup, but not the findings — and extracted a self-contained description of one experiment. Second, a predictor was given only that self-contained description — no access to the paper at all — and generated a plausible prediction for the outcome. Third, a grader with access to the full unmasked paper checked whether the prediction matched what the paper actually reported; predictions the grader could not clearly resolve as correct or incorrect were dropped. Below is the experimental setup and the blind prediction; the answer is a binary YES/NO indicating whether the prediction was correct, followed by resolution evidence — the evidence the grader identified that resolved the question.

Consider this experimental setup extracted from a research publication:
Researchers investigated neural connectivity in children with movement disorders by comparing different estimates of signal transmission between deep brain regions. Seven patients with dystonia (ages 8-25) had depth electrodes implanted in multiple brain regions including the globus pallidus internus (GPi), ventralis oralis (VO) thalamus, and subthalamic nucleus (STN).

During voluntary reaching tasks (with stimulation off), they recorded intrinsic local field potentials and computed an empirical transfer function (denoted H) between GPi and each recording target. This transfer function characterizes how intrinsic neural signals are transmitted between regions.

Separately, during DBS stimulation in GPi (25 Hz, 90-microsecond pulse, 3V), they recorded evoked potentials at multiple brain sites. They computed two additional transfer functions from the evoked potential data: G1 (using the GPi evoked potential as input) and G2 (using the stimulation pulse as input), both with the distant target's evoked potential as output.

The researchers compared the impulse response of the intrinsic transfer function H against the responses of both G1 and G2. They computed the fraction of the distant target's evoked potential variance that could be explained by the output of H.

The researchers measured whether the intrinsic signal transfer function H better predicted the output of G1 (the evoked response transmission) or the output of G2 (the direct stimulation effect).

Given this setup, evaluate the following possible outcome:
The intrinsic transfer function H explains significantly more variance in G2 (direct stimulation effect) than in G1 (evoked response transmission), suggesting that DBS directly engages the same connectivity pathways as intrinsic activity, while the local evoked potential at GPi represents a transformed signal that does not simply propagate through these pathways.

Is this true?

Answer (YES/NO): YES